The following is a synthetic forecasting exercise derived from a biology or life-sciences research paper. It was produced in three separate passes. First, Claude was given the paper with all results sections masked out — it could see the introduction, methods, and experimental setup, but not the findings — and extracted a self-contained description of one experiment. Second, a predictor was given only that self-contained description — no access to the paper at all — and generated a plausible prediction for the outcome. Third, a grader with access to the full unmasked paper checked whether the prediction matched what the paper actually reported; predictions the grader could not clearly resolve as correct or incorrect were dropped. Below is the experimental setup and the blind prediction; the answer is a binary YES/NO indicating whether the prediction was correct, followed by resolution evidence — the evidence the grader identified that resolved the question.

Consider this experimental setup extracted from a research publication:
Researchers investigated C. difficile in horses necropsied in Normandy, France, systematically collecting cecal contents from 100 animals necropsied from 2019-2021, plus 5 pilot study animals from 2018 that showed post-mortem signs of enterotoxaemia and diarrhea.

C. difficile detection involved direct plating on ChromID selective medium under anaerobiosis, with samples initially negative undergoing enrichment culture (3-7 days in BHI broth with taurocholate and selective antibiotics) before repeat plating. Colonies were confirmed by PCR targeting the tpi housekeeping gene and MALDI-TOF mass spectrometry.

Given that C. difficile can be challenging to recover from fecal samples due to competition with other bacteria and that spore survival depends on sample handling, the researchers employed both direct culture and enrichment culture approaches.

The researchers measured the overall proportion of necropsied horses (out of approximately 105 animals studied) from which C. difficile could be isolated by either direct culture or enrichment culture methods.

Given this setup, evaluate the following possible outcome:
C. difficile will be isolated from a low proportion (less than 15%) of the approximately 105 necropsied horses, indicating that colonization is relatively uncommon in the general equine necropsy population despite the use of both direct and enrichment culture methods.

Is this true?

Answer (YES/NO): NO